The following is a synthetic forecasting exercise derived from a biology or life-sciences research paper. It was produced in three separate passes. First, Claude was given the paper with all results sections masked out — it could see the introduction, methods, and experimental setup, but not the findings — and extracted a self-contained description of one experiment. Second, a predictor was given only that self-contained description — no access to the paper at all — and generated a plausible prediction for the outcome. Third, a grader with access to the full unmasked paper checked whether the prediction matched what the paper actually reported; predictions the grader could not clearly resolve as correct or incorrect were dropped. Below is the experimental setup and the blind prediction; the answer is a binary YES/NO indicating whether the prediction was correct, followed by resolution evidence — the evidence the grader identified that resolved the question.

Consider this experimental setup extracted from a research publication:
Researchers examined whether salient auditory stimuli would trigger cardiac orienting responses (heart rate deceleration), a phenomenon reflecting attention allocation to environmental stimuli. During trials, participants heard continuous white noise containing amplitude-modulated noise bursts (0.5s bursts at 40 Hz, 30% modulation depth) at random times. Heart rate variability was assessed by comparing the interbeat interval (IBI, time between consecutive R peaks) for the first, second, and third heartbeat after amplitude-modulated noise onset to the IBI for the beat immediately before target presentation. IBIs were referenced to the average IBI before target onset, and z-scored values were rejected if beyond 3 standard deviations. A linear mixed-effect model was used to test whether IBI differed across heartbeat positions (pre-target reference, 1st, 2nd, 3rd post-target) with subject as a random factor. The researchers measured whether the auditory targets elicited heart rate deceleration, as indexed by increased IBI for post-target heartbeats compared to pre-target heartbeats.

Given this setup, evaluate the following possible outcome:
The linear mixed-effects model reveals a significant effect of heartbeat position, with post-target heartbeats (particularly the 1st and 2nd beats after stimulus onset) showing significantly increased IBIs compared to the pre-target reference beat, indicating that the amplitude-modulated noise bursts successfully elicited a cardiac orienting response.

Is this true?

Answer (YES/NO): NO